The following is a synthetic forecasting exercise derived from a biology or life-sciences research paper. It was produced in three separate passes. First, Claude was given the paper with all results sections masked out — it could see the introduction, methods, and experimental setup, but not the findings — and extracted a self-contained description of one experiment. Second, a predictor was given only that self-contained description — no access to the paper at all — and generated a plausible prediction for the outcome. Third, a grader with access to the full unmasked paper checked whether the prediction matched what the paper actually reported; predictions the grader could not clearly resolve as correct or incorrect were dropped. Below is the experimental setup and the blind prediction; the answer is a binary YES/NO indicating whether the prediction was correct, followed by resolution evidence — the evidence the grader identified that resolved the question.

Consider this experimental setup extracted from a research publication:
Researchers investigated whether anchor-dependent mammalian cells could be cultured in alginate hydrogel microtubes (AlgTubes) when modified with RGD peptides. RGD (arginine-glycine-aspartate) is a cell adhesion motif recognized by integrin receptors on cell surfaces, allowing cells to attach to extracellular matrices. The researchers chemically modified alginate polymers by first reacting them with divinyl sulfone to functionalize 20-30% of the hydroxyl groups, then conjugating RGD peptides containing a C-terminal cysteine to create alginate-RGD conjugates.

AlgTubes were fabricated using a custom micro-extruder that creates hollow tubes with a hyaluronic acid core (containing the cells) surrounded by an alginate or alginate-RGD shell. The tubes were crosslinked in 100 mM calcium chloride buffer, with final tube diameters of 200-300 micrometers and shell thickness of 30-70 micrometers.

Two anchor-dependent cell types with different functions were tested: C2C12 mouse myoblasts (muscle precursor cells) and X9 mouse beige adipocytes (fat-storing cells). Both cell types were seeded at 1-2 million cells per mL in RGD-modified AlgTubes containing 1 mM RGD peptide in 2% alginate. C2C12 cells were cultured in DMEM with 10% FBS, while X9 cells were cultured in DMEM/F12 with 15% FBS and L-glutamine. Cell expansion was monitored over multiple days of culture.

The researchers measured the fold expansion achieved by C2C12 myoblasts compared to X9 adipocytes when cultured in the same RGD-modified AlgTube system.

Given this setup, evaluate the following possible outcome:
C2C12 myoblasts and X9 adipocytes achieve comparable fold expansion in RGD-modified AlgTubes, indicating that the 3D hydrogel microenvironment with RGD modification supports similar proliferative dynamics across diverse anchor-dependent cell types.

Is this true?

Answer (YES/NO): NO